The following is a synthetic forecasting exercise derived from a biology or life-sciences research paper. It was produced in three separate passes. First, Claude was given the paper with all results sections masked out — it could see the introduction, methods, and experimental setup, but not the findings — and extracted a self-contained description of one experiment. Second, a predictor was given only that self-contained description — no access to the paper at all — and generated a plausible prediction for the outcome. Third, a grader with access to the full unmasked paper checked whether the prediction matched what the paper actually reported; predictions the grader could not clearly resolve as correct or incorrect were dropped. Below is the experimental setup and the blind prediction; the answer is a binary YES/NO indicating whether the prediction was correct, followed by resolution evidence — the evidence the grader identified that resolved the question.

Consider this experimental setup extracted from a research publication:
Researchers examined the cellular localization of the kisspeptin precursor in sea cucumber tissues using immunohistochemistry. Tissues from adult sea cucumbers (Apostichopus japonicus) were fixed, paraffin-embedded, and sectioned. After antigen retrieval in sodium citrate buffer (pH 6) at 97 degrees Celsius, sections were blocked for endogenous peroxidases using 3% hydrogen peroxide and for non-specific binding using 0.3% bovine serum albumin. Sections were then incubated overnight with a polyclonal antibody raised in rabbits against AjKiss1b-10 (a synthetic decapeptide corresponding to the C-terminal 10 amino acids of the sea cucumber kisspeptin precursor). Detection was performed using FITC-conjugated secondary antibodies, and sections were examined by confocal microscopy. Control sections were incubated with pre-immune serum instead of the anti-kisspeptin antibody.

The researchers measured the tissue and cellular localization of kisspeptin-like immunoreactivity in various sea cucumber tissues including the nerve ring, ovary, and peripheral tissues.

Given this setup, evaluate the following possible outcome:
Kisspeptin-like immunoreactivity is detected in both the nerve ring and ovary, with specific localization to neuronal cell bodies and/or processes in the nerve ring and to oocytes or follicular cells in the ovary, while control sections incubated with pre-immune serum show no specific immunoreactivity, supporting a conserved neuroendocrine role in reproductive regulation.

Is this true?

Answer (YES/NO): NO